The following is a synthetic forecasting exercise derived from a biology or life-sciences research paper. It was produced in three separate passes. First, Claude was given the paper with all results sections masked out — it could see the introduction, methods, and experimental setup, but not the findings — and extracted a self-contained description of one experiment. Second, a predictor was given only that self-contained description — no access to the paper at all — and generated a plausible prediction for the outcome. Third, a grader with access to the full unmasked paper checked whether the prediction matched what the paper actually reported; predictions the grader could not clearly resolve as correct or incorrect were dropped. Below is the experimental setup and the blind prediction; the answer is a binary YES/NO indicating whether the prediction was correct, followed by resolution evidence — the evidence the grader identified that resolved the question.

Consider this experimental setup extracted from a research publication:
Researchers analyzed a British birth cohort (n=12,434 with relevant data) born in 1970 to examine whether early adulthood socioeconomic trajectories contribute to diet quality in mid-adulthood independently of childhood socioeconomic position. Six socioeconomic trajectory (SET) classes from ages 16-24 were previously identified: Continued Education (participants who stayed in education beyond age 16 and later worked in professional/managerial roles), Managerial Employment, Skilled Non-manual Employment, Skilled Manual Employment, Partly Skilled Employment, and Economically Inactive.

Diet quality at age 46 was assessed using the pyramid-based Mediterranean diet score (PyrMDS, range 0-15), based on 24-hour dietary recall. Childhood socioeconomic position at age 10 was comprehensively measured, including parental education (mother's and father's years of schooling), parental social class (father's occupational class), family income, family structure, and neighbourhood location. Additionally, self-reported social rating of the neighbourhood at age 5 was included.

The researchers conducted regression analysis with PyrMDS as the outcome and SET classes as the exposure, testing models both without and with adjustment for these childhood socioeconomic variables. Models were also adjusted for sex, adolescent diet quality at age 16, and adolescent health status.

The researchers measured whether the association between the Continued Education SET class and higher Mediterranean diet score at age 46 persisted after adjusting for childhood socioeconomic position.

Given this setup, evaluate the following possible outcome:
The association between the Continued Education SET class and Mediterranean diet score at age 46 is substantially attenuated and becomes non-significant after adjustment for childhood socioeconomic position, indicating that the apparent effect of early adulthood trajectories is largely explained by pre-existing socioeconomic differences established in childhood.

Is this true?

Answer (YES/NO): NO